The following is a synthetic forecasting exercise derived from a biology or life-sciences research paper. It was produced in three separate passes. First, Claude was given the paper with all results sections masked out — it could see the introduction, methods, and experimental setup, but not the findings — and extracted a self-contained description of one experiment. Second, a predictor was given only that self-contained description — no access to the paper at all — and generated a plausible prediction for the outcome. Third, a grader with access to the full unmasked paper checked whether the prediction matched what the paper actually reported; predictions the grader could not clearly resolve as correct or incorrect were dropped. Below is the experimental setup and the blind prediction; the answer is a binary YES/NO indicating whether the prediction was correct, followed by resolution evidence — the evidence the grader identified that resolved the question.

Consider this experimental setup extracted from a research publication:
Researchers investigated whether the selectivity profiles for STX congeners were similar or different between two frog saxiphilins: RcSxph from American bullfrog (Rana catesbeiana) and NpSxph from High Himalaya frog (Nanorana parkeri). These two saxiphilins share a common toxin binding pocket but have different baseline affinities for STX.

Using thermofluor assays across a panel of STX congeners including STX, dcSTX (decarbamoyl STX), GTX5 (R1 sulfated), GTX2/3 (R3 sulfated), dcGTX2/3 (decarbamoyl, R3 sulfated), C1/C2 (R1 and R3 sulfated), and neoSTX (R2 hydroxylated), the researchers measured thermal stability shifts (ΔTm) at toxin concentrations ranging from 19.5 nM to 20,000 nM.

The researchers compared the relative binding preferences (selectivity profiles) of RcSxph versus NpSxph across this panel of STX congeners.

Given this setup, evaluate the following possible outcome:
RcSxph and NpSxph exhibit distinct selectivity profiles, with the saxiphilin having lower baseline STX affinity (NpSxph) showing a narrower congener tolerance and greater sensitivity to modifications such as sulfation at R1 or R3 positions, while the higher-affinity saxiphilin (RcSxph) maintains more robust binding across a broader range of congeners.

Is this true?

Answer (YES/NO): NO